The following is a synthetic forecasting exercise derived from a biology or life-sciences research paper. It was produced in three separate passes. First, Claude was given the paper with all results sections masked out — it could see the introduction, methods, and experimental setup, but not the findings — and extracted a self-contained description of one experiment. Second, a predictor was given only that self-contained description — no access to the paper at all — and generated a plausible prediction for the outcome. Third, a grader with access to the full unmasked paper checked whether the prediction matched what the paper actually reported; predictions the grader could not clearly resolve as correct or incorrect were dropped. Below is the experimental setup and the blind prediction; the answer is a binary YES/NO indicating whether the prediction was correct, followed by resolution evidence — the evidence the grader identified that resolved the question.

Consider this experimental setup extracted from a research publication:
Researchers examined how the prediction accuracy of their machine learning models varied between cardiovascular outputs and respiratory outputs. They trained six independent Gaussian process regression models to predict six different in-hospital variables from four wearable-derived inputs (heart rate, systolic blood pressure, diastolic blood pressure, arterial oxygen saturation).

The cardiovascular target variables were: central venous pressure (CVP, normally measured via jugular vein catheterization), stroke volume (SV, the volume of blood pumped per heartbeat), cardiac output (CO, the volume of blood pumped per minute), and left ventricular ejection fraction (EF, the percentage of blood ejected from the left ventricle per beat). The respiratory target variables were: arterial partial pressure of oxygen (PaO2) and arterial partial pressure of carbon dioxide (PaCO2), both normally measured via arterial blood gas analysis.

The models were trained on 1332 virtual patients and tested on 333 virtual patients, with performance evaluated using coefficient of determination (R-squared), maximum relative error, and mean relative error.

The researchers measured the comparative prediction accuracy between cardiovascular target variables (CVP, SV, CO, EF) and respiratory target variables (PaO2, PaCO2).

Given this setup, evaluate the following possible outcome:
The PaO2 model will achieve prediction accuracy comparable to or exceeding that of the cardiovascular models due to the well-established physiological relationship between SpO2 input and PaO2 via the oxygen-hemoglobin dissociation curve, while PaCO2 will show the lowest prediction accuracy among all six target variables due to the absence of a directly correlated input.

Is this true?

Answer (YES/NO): NO